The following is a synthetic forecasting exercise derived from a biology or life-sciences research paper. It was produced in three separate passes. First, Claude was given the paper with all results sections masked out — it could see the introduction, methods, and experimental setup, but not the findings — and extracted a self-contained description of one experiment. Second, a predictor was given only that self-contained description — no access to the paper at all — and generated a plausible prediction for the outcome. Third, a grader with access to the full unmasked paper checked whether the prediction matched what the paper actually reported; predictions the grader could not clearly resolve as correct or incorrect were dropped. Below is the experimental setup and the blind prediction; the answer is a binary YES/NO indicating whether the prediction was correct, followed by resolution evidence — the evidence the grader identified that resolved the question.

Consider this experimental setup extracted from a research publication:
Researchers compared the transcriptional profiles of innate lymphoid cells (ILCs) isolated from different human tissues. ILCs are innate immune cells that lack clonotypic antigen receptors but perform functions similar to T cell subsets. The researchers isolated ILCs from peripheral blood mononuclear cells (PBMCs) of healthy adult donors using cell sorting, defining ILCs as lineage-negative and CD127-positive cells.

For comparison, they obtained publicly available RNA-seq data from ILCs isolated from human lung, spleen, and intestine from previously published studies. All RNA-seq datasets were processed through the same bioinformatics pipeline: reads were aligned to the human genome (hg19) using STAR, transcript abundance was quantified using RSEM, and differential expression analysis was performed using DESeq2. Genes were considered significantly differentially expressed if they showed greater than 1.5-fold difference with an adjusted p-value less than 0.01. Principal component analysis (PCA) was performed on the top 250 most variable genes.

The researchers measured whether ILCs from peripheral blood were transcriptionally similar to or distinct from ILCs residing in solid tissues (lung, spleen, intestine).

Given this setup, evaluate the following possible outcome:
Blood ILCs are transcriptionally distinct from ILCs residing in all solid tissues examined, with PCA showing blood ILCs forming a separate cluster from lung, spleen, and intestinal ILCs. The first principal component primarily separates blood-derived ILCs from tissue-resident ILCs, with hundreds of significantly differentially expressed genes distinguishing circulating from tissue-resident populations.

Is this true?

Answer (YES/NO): NO